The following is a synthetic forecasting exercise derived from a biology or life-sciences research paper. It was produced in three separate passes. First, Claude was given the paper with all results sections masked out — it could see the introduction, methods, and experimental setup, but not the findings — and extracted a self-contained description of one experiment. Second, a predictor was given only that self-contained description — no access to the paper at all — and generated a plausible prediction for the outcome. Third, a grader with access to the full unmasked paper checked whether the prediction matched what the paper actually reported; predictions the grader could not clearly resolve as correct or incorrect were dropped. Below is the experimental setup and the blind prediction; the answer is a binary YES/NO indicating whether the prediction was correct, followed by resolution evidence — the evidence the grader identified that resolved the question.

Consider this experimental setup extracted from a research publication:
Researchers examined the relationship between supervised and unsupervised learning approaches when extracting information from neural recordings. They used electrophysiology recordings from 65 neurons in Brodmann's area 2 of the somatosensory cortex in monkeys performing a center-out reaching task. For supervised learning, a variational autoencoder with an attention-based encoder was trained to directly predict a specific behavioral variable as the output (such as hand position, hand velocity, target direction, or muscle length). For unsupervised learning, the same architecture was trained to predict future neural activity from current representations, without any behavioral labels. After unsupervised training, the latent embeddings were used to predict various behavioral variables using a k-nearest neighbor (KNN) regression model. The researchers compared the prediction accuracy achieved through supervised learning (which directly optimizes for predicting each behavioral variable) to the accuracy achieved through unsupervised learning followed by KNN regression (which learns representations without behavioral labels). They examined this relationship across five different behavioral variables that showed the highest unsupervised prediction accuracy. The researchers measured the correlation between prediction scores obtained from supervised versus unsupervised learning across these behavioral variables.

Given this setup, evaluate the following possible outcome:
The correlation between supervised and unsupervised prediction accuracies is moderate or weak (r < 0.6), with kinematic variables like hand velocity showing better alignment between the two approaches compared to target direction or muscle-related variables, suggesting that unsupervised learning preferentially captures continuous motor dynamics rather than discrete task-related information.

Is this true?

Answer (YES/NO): NO